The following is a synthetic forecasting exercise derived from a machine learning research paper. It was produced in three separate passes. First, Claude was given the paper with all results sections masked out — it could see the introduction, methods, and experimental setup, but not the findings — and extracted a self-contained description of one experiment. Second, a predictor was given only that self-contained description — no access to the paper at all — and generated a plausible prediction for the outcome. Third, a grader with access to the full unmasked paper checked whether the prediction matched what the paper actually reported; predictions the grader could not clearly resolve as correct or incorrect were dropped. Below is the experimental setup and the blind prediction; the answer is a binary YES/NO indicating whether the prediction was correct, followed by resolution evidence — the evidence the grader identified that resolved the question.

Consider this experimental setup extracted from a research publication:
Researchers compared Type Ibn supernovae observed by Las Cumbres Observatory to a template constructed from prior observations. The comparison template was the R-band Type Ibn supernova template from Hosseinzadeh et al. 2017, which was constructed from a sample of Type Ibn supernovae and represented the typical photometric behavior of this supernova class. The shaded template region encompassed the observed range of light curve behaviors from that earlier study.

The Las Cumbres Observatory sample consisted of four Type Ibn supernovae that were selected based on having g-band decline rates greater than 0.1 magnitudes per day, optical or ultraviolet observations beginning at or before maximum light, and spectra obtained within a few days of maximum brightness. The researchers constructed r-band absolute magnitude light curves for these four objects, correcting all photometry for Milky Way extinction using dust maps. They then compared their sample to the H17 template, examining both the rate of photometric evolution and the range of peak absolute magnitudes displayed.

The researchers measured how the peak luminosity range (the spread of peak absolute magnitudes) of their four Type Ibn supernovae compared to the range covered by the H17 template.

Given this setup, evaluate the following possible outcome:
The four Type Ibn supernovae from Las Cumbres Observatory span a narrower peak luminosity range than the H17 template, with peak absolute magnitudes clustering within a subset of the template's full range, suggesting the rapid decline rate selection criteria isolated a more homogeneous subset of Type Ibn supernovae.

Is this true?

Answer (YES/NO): NO